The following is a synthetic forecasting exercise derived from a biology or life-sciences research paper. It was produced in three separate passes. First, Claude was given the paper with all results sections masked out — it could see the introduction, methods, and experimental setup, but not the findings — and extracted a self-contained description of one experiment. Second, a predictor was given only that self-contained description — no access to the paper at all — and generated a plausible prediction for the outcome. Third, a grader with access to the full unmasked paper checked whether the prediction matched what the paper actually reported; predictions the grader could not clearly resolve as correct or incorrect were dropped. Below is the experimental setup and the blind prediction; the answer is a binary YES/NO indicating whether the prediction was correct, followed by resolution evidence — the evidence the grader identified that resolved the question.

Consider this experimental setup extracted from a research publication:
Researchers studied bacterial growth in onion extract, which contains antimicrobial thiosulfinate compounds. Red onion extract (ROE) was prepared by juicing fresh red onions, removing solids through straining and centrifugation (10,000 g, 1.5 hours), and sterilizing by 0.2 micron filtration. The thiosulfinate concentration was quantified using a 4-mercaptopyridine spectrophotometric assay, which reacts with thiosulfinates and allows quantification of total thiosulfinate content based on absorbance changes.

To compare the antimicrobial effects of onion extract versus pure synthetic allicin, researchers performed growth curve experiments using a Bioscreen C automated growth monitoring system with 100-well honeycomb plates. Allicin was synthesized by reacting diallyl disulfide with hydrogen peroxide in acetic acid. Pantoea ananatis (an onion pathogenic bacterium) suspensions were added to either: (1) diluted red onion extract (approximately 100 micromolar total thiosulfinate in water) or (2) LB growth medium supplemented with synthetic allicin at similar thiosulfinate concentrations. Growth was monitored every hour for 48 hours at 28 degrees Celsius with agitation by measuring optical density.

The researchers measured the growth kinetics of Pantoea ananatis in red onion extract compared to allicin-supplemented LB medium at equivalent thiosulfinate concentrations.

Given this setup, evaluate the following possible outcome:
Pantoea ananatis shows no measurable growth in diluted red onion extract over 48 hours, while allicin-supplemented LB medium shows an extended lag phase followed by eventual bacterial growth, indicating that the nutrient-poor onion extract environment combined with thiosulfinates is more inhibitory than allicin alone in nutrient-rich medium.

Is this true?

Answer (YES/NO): NO